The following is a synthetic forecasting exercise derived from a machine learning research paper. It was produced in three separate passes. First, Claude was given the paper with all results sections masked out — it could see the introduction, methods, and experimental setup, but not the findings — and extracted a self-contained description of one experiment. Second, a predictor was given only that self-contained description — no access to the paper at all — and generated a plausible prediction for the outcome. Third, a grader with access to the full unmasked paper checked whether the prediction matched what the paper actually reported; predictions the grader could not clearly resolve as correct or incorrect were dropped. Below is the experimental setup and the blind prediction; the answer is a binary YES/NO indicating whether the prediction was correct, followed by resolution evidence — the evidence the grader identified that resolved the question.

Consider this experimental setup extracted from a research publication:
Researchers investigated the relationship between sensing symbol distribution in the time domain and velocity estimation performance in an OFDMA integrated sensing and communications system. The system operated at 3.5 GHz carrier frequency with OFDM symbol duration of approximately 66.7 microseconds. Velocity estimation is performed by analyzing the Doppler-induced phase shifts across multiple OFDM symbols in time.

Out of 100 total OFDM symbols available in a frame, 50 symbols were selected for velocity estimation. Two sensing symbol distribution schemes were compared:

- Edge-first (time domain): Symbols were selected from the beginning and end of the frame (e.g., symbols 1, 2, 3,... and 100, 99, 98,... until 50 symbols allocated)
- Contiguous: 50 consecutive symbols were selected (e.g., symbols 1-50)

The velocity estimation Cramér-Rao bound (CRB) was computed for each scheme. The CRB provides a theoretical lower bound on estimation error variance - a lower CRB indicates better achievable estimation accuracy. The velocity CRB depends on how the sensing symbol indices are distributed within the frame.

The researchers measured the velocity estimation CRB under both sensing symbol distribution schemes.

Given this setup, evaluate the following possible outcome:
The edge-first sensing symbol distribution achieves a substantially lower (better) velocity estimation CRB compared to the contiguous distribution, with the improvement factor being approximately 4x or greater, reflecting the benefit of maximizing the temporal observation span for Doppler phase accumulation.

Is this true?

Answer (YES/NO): YES